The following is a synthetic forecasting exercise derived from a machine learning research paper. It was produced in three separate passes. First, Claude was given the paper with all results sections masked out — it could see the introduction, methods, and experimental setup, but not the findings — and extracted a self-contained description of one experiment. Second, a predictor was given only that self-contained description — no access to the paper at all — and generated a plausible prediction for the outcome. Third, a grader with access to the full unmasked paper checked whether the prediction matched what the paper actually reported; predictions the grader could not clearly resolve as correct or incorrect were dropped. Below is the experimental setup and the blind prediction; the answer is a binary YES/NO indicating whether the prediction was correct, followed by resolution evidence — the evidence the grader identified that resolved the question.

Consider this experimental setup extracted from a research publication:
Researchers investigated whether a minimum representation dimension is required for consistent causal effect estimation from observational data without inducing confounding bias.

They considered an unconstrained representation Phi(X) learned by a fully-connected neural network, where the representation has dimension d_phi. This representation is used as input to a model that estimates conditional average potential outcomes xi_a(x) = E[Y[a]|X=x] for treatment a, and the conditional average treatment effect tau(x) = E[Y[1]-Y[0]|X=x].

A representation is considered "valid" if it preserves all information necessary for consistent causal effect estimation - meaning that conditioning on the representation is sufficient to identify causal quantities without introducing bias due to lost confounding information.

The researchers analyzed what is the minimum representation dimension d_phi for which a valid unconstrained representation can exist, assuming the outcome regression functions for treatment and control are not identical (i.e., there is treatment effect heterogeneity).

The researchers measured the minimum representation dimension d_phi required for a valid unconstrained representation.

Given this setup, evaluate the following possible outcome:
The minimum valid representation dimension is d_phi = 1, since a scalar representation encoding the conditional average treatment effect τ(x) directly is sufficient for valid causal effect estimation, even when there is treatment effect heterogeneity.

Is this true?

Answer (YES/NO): NO